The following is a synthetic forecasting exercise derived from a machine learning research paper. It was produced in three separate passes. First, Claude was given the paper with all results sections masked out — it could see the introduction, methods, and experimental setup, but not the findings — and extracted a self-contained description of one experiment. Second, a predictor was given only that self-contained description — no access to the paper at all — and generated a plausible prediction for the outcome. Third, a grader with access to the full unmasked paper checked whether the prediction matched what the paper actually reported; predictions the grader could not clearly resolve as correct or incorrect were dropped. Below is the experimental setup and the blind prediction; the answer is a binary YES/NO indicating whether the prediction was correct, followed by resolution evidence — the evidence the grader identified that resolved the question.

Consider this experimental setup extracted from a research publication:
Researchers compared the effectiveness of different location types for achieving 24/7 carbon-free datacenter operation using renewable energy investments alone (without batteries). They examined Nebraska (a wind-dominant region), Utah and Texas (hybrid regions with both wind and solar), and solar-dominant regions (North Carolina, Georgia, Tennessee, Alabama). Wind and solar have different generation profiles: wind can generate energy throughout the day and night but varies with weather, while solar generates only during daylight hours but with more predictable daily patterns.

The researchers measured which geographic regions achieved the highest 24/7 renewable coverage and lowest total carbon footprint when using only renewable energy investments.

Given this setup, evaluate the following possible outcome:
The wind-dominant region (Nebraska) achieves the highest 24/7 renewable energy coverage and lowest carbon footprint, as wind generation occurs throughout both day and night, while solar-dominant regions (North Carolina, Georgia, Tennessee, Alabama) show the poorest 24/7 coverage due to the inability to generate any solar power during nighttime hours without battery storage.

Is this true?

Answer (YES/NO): NO